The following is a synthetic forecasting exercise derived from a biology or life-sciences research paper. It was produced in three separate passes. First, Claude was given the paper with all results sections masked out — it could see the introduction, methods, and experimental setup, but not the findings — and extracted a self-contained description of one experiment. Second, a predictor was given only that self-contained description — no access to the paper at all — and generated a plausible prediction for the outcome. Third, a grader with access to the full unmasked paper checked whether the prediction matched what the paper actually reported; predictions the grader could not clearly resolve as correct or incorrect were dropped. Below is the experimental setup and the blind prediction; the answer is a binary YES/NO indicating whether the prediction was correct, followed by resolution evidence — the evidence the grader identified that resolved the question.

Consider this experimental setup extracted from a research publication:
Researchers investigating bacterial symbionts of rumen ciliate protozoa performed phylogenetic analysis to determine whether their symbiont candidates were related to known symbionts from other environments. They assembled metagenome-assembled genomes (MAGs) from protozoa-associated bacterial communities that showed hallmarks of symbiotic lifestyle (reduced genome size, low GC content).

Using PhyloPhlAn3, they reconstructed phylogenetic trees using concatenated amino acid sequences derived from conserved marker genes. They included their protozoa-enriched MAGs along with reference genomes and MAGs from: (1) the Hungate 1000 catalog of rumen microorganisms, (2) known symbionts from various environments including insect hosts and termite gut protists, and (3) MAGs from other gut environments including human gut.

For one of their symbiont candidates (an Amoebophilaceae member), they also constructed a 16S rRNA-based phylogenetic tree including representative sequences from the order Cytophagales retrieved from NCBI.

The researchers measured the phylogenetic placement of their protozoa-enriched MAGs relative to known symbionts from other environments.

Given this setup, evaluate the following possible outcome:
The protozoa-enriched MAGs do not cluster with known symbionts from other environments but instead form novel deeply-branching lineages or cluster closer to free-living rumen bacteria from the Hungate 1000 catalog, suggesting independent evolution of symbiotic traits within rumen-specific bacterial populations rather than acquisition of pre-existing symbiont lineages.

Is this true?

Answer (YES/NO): NO